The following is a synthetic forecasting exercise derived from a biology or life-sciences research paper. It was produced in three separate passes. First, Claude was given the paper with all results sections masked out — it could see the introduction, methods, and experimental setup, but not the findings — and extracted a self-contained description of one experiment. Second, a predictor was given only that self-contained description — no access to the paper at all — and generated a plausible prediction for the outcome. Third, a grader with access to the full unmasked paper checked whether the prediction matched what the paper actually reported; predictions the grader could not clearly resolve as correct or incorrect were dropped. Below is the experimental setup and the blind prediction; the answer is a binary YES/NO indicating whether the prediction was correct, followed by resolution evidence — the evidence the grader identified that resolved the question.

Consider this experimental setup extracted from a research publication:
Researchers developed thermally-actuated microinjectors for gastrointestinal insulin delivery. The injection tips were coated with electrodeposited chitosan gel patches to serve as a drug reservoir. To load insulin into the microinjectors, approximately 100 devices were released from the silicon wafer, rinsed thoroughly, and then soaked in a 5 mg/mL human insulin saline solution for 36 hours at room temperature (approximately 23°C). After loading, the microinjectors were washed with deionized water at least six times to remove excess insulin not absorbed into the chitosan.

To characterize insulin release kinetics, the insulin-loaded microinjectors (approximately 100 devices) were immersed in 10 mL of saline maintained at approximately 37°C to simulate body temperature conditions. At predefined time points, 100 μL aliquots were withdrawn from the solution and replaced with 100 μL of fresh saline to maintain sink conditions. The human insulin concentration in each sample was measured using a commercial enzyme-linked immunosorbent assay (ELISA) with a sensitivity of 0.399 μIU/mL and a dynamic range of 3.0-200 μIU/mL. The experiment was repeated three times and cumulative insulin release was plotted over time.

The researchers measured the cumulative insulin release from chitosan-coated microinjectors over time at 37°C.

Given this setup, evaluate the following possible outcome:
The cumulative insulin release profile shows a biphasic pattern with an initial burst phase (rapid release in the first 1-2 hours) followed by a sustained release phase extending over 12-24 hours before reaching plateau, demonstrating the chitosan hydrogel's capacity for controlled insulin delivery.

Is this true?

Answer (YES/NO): NO